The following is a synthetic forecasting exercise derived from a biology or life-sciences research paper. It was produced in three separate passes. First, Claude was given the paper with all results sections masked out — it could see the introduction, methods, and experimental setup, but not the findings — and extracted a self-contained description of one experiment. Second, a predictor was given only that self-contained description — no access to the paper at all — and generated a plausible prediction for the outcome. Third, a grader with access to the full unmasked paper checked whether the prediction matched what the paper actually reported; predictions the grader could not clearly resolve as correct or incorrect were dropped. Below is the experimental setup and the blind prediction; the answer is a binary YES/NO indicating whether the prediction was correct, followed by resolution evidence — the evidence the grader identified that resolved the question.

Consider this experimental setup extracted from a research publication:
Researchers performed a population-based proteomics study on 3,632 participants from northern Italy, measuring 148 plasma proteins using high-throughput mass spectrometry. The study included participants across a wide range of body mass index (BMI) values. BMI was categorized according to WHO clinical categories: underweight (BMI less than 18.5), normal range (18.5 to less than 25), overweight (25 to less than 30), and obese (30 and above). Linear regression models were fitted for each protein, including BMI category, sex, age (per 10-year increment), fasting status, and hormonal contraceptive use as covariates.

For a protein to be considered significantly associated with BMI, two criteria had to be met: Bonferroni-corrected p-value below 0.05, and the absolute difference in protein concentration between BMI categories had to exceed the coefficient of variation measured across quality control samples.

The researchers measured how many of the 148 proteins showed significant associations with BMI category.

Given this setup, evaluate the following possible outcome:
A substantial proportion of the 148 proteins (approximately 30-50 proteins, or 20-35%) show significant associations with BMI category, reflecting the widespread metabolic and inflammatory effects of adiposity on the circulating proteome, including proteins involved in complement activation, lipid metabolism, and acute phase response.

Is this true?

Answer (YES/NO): NO